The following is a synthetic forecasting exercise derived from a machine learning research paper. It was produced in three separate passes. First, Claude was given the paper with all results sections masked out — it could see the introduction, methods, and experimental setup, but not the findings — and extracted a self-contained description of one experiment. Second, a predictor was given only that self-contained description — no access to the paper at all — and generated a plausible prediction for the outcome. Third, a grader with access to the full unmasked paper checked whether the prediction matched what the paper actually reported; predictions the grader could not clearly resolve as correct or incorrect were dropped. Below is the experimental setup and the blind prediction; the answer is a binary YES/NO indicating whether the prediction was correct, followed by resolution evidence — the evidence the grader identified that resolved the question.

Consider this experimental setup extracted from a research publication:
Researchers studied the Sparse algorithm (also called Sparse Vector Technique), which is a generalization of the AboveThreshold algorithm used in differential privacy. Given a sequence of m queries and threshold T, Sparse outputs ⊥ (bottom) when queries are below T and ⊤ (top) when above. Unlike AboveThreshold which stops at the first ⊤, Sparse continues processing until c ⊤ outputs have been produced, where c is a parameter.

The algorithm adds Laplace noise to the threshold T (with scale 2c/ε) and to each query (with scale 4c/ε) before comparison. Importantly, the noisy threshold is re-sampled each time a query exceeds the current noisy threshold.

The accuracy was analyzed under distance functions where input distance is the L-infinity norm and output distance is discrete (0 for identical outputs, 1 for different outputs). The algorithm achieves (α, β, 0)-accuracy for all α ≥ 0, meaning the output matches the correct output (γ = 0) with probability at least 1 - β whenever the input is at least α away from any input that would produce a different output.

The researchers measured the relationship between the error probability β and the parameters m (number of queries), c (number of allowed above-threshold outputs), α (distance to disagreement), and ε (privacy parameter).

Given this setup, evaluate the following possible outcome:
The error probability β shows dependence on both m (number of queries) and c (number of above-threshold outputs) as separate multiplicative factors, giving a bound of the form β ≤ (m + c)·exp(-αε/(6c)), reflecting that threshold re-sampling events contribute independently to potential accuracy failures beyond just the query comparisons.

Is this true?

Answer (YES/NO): NO